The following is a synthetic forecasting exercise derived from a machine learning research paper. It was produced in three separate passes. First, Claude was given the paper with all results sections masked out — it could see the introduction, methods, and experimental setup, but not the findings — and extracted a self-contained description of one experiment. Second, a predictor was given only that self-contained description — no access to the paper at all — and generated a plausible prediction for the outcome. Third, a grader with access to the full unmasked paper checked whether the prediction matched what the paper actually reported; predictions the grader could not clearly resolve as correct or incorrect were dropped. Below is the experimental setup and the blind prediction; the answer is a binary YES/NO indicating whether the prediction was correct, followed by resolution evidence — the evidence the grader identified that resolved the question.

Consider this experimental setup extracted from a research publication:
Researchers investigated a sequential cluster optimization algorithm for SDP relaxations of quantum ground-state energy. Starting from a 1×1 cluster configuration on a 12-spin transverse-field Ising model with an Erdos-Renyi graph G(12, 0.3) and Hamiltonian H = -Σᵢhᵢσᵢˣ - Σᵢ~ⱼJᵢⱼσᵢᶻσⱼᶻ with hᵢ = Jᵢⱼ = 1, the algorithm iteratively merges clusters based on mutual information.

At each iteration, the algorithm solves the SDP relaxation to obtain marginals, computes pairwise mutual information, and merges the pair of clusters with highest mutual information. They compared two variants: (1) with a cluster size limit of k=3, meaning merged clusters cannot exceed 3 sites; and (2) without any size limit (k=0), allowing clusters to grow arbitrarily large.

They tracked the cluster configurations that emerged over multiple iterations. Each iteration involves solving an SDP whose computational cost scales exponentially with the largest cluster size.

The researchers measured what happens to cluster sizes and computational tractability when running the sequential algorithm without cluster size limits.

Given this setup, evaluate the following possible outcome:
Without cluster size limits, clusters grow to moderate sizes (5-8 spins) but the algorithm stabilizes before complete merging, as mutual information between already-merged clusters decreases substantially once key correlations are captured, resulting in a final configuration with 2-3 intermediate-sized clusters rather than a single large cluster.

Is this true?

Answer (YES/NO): NO